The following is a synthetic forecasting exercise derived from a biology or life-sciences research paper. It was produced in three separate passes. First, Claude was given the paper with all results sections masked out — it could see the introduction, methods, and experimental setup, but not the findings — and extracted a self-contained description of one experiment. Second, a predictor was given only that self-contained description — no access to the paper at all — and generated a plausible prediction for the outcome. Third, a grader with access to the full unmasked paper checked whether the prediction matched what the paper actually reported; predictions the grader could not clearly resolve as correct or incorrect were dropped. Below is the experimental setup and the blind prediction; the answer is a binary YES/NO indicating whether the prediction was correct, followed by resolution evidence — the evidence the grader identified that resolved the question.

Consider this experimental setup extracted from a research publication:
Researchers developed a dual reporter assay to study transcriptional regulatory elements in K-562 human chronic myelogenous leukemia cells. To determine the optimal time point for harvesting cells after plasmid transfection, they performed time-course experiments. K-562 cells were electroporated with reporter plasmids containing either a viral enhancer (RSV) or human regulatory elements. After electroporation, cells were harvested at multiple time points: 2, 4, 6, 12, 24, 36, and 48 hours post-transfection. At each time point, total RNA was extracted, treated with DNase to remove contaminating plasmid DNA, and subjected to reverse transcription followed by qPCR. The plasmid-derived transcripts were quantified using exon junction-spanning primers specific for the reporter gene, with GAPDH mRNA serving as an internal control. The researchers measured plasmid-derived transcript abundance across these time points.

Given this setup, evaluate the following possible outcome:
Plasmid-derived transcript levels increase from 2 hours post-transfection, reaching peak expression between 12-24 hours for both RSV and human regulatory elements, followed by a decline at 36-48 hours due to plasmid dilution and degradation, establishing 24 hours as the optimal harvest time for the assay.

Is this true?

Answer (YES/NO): NO